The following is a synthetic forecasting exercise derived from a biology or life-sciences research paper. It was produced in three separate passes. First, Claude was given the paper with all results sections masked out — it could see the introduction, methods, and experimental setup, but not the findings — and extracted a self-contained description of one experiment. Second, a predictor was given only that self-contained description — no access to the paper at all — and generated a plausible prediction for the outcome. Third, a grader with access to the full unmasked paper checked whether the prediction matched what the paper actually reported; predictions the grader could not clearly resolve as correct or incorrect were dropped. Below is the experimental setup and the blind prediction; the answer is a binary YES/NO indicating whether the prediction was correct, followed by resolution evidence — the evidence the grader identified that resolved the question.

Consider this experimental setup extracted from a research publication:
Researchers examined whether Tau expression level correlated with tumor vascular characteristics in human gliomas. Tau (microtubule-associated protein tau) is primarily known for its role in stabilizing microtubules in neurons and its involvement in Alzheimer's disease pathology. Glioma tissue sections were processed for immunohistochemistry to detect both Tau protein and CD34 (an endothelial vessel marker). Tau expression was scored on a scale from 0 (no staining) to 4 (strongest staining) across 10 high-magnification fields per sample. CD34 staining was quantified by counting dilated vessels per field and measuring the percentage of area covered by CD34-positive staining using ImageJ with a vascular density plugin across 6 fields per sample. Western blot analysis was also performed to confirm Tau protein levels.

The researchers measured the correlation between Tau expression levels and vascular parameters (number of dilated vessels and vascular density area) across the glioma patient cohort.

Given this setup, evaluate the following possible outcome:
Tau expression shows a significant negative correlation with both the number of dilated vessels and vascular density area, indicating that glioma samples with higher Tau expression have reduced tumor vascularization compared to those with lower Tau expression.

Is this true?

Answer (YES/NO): YES